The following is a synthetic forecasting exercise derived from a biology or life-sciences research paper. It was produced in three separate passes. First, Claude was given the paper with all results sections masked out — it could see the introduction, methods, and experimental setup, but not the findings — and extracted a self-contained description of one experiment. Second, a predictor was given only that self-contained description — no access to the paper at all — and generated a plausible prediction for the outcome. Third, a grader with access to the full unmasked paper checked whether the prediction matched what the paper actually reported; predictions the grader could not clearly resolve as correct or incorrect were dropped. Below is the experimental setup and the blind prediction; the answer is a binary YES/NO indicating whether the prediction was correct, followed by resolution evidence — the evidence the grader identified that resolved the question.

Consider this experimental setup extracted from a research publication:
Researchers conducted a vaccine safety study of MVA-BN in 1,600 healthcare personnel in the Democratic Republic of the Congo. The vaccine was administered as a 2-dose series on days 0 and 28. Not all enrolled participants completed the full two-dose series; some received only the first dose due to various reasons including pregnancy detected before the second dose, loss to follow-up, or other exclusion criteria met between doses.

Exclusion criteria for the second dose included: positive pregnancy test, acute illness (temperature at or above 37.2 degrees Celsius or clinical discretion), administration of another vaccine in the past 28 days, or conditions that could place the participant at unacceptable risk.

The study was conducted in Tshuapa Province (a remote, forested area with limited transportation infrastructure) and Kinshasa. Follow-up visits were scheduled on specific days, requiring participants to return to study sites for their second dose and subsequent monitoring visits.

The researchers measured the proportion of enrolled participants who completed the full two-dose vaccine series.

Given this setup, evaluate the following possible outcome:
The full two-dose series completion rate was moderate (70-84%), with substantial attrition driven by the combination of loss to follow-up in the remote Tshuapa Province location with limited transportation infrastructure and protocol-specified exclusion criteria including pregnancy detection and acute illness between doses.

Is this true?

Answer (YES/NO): NO